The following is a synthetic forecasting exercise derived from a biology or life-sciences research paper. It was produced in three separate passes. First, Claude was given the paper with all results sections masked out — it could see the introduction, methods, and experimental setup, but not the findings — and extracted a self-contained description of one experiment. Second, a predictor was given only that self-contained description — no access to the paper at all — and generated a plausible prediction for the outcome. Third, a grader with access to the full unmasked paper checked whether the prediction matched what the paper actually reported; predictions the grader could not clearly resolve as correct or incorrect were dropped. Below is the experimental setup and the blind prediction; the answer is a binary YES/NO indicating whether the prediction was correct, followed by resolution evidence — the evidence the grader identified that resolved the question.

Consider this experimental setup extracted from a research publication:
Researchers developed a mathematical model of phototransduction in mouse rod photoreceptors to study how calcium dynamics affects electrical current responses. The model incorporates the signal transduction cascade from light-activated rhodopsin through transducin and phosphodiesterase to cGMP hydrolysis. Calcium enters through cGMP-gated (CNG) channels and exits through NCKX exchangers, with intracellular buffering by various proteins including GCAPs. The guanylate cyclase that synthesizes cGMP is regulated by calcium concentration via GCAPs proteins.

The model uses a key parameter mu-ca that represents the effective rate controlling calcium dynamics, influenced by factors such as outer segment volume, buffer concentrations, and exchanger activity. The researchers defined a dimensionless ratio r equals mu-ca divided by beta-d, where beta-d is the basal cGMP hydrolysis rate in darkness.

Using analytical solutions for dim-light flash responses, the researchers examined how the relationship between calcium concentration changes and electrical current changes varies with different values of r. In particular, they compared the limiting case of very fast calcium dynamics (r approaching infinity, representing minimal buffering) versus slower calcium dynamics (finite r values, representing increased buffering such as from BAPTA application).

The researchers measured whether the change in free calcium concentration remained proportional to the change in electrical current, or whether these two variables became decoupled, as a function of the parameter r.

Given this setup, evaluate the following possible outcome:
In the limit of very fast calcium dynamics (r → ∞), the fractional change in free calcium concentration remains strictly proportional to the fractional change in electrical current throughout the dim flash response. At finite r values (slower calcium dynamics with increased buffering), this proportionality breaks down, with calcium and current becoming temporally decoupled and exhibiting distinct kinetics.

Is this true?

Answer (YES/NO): YES